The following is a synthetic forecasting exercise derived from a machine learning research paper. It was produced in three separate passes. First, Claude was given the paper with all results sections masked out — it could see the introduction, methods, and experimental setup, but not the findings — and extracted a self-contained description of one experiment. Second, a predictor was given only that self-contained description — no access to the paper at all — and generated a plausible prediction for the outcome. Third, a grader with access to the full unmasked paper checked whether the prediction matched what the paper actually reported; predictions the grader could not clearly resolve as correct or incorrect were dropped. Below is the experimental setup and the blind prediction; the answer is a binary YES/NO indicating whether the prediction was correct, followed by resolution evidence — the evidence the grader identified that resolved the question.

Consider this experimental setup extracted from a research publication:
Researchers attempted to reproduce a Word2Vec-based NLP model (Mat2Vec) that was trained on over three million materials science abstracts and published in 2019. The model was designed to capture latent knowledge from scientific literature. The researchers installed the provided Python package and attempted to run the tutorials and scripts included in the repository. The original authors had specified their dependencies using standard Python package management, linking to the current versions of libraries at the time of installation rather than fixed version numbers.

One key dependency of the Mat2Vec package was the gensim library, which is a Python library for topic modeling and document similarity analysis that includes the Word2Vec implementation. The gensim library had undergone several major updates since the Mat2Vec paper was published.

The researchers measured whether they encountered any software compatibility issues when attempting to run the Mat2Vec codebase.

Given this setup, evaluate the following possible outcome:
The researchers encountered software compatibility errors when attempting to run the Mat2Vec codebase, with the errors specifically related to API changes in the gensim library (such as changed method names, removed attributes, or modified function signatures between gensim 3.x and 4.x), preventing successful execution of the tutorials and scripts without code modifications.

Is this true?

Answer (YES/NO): NO